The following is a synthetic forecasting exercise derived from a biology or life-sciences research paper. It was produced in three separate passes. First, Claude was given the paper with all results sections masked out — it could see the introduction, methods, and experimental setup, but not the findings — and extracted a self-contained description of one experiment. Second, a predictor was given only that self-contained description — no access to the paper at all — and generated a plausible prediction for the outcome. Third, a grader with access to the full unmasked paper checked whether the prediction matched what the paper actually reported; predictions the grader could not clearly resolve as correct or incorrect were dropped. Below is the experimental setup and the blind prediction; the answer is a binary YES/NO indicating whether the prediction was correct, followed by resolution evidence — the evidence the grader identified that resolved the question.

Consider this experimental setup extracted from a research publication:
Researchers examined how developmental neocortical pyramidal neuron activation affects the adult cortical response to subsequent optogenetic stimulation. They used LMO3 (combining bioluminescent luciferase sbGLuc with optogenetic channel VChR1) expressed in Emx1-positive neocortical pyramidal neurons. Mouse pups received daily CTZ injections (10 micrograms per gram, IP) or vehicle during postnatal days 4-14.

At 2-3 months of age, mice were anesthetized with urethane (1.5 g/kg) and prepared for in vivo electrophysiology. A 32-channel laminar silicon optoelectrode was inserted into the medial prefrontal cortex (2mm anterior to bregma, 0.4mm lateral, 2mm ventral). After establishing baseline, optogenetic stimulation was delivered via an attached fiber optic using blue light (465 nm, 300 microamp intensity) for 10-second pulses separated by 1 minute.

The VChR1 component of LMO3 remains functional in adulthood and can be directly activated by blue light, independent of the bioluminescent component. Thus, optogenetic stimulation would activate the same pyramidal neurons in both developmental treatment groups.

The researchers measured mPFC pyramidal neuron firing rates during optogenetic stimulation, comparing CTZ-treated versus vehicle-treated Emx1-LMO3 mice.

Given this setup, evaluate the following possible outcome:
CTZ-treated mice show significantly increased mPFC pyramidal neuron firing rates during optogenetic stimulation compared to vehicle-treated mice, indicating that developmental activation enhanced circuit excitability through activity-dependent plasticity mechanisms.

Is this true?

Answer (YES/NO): YES